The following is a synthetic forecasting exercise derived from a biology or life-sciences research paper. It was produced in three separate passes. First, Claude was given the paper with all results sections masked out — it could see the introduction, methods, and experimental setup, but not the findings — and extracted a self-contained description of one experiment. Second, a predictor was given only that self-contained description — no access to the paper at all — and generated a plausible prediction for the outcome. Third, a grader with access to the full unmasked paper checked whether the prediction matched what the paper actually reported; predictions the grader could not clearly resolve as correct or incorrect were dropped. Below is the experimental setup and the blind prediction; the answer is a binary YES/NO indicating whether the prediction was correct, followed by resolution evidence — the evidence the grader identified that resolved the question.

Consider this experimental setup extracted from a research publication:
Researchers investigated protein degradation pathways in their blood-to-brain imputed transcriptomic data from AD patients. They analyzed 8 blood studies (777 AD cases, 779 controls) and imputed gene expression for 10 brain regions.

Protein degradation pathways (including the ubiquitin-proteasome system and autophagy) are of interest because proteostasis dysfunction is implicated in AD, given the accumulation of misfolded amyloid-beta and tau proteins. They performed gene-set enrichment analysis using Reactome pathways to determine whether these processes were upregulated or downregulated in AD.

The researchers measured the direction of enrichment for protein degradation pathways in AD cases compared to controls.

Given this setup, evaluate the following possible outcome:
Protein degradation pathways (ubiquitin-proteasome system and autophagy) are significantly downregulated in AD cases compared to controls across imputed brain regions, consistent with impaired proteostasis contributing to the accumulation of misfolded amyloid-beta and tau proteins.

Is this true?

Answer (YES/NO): YES